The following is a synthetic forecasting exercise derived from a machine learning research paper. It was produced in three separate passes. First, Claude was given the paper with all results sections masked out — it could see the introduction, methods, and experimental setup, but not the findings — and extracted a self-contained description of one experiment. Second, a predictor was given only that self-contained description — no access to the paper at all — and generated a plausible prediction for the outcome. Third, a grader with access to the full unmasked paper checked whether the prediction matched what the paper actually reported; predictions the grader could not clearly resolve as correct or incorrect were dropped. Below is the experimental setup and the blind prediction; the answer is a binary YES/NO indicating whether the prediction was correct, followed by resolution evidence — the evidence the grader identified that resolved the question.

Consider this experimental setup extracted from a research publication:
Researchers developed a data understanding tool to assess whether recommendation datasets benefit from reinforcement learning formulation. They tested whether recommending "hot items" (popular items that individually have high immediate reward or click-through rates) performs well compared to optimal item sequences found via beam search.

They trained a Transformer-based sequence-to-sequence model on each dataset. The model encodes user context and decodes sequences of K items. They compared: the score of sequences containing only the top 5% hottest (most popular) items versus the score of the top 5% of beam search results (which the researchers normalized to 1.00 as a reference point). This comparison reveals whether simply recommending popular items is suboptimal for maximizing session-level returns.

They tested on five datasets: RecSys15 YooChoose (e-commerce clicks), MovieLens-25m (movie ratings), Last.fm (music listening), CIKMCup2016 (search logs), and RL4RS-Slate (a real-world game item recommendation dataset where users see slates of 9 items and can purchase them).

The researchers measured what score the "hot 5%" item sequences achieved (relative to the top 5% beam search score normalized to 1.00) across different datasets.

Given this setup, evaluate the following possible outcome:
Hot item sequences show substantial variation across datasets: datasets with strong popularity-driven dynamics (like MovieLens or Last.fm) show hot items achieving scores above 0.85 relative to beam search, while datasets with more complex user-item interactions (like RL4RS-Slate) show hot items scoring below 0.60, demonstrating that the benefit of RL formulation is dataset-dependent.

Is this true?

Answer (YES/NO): YES